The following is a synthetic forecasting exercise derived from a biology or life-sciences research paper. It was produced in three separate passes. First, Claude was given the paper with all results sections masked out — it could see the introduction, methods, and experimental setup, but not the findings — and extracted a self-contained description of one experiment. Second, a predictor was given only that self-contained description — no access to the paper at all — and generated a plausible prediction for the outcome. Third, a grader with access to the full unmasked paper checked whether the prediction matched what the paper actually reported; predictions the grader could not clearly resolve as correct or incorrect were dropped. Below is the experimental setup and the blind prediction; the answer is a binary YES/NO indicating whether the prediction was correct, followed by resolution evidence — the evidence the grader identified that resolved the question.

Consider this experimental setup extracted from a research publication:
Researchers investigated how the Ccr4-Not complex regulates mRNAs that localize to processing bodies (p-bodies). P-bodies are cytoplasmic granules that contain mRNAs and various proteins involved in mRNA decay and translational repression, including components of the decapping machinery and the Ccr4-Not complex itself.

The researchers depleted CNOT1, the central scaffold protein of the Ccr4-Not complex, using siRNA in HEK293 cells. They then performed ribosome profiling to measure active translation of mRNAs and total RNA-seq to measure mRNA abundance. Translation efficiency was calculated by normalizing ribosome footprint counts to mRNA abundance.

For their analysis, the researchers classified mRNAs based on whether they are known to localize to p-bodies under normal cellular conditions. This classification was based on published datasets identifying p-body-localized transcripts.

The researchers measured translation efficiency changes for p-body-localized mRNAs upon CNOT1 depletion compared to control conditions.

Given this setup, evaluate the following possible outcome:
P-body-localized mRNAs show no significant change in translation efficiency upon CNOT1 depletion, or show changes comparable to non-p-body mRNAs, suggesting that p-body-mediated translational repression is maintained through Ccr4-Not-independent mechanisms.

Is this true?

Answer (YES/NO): NO